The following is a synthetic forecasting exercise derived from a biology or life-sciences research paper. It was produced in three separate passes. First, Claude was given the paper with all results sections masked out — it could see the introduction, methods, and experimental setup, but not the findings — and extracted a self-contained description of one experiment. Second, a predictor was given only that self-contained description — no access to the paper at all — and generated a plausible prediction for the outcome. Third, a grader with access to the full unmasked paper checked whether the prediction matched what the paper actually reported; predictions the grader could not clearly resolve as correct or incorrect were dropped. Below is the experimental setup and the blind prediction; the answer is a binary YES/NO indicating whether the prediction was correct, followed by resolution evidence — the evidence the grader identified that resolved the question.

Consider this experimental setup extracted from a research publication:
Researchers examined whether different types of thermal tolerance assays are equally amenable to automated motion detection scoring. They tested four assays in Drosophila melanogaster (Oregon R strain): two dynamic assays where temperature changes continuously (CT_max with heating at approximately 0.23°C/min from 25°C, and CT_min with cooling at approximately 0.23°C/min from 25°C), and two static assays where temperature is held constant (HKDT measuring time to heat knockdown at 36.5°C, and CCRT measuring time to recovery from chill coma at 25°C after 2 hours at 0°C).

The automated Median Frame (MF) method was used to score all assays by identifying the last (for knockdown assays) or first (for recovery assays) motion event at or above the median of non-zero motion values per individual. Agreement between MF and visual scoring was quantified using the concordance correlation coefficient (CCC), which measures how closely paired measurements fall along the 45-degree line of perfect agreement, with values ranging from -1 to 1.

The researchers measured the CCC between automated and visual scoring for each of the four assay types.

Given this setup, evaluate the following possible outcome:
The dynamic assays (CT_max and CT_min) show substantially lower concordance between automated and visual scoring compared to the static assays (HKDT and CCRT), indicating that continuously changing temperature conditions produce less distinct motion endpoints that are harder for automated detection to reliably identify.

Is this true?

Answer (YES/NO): NO